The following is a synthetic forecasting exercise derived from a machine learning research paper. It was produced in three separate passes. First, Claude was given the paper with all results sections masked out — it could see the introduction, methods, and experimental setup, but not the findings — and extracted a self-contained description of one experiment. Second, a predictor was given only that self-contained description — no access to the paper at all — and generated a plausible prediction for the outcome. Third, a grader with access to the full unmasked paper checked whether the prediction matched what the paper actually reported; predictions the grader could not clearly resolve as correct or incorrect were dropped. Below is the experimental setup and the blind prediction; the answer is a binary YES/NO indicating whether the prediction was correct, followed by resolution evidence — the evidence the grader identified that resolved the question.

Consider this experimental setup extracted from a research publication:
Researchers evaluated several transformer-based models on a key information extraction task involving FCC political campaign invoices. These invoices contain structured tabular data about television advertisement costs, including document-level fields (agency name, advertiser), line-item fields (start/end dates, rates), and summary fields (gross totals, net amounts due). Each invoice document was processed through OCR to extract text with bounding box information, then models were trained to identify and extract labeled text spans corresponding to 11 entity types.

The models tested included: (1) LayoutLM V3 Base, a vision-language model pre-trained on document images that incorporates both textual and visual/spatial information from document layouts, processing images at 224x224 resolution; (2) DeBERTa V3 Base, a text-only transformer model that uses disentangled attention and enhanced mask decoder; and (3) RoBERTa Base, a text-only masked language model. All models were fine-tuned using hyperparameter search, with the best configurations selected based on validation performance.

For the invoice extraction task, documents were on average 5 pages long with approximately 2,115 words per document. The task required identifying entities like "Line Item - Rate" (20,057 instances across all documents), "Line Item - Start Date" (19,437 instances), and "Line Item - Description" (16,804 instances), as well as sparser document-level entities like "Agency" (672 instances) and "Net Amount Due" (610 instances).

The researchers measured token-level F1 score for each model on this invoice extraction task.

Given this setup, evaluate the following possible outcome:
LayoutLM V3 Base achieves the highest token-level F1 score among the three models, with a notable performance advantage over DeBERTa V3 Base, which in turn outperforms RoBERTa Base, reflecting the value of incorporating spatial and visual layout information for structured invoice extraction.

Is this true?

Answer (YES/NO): NO